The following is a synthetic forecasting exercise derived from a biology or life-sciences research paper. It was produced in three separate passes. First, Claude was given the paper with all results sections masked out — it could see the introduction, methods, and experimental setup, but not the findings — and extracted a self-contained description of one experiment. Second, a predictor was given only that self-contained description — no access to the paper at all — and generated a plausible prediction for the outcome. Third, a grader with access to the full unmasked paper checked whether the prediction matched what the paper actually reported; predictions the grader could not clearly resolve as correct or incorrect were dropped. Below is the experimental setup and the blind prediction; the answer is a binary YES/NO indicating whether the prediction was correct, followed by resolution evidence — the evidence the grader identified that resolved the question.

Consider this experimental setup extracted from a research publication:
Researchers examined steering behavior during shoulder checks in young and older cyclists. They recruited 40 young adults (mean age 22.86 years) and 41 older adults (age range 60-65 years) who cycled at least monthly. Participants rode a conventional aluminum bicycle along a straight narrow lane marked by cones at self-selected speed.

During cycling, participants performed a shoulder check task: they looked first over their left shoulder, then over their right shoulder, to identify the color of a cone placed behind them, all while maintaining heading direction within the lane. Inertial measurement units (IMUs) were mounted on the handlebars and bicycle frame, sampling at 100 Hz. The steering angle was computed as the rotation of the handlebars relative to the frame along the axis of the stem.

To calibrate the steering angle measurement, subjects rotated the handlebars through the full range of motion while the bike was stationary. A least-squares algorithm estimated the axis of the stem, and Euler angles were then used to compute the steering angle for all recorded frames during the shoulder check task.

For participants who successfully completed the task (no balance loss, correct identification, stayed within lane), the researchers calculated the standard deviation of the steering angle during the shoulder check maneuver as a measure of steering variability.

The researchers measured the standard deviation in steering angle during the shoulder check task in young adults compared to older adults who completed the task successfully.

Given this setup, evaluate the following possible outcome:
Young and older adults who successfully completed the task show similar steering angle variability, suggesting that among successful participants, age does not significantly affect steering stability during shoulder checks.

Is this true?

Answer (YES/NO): NO